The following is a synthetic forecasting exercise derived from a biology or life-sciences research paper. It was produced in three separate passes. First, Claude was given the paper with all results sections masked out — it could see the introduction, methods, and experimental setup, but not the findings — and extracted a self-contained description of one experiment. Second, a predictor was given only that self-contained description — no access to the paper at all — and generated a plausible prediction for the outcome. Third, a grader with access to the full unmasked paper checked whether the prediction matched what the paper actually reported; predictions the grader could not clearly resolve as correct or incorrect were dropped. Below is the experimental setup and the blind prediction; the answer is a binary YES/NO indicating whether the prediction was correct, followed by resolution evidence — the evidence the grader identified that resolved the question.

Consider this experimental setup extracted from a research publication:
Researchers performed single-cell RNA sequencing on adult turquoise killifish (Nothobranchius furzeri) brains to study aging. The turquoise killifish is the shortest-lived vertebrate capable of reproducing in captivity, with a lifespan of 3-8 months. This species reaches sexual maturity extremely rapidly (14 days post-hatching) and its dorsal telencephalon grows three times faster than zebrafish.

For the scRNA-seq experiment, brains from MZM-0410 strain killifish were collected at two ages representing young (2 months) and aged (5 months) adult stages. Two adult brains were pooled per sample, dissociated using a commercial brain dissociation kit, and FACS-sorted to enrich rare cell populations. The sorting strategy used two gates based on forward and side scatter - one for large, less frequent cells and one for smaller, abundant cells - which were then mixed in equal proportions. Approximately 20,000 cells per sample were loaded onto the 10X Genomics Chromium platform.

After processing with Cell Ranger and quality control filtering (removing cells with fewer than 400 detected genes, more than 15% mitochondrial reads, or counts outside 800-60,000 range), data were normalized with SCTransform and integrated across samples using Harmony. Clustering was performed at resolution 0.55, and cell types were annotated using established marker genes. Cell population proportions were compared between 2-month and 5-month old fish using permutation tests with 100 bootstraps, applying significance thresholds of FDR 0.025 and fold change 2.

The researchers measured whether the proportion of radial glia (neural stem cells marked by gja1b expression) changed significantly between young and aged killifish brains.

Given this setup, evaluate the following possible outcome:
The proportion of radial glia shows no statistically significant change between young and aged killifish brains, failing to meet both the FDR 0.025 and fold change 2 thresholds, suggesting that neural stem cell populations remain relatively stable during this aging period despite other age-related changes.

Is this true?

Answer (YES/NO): YES